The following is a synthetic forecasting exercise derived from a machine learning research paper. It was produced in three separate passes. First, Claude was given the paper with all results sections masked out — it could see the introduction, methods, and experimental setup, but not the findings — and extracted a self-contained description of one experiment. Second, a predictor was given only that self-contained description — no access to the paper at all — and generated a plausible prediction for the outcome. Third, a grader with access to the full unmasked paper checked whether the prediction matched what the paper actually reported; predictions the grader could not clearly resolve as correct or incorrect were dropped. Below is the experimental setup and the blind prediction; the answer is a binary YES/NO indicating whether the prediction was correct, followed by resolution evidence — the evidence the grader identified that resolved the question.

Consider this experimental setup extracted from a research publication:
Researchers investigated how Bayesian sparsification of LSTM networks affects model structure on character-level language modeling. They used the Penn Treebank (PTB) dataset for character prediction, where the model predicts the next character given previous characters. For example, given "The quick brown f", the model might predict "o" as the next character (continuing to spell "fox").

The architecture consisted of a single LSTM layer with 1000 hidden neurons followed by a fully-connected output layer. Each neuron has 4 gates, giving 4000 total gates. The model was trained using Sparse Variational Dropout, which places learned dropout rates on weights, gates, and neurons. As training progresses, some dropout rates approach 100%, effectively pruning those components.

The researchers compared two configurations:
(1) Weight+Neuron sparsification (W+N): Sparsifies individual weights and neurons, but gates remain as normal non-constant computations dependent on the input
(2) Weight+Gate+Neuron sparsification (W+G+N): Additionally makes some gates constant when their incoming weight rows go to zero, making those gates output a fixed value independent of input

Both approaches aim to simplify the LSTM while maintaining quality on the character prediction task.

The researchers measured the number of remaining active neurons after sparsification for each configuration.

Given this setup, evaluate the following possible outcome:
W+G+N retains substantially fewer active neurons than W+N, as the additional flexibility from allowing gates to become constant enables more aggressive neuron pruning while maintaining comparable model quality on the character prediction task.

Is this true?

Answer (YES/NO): NO